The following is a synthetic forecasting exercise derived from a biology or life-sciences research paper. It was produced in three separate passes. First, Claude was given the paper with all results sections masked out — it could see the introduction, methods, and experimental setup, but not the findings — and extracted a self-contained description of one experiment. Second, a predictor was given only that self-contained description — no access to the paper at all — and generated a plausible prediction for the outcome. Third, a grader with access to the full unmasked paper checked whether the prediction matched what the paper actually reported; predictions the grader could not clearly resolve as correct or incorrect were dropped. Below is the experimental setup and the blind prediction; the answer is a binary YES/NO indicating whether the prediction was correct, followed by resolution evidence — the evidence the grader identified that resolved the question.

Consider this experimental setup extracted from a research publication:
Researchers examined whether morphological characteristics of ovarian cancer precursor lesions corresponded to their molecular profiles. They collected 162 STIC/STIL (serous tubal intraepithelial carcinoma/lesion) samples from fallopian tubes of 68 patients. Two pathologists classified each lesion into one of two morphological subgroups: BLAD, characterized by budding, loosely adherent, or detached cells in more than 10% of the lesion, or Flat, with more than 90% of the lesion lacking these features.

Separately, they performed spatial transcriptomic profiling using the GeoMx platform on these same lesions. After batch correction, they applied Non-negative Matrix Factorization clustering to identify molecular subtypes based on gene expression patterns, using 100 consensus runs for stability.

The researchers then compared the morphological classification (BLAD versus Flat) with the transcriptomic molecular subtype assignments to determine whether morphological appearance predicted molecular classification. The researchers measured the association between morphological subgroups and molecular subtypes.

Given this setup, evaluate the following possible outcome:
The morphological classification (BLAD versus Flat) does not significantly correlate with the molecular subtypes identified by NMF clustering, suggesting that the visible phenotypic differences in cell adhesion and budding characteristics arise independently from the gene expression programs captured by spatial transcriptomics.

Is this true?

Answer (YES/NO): NO